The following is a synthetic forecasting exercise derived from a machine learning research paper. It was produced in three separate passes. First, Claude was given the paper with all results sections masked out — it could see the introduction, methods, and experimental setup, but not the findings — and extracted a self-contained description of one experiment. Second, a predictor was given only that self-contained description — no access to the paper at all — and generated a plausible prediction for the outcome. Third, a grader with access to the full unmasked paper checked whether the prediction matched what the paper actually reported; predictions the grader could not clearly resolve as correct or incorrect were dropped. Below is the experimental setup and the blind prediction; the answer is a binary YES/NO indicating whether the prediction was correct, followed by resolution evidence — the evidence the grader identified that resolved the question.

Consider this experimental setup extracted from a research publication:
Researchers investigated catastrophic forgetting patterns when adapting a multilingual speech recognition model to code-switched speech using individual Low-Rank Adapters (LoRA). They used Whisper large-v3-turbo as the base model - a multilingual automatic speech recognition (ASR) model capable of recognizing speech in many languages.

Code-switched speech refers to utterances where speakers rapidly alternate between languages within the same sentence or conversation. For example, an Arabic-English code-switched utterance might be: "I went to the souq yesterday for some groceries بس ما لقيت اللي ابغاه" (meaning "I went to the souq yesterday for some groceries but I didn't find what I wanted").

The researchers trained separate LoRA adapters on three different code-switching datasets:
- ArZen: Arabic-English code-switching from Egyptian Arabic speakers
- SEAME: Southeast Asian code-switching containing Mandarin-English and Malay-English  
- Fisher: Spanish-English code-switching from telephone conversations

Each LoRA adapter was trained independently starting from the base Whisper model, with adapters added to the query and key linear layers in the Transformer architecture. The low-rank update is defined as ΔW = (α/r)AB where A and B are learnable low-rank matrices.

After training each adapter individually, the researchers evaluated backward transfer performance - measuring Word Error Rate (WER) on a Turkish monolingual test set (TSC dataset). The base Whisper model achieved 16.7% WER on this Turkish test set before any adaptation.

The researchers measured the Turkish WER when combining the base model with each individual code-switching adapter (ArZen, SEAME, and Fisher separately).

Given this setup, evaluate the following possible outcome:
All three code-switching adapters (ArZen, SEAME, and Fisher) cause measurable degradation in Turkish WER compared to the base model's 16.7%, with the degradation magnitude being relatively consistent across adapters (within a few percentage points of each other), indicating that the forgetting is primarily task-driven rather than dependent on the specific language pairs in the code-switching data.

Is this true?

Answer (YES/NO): NO